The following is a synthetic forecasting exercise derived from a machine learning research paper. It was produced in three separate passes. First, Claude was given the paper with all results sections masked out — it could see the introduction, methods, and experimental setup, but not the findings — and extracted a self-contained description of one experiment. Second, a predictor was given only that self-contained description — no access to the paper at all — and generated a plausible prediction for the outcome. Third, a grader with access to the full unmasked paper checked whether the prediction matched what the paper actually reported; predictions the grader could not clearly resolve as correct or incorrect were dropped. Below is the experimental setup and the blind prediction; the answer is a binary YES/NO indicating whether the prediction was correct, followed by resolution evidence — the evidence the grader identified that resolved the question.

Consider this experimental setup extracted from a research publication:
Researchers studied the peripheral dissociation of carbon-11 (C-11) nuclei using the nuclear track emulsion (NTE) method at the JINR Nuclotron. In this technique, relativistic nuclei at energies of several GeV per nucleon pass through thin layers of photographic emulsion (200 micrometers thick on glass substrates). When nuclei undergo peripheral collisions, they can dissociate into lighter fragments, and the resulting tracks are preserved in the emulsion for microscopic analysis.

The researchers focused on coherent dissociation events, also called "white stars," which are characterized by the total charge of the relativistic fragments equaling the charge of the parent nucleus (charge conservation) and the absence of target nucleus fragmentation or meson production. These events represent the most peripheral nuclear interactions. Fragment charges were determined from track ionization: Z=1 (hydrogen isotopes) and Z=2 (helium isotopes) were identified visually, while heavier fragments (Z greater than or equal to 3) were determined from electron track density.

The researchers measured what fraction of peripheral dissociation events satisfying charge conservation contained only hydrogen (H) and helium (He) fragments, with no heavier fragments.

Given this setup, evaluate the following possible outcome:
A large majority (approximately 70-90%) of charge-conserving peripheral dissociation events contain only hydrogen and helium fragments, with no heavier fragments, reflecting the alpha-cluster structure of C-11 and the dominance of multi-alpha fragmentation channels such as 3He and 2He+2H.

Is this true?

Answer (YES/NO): YES